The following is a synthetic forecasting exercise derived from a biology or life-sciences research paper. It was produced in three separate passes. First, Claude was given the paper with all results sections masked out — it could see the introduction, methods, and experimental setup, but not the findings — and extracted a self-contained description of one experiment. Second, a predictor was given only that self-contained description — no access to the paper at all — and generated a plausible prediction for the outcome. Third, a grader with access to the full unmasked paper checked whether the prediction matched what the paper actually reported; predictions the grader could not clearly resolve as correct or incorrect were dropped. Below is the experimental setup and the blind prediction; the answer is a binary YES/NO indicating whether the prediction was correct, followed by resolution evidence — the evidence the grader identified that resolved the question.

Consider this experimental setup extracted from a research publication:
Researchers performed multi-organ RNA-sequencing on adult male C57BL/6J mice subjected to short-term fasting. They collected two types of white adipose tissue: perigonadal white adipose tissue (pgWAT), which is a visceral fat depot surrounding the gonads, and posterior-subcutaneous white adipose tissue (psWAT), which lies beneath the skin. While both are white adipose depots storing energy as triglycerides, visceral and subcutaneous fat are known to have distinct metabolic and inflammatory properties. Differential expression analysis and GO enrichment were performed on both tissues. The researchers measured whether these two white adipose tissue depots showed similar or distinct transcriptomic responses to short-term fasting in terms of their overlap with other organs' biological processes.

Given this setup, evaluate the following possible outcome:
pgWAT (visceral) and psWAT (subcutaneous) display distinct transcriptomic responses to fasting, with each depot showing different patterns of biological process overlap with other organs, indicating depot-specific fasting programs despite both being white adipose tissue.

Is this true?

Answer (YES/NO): YES